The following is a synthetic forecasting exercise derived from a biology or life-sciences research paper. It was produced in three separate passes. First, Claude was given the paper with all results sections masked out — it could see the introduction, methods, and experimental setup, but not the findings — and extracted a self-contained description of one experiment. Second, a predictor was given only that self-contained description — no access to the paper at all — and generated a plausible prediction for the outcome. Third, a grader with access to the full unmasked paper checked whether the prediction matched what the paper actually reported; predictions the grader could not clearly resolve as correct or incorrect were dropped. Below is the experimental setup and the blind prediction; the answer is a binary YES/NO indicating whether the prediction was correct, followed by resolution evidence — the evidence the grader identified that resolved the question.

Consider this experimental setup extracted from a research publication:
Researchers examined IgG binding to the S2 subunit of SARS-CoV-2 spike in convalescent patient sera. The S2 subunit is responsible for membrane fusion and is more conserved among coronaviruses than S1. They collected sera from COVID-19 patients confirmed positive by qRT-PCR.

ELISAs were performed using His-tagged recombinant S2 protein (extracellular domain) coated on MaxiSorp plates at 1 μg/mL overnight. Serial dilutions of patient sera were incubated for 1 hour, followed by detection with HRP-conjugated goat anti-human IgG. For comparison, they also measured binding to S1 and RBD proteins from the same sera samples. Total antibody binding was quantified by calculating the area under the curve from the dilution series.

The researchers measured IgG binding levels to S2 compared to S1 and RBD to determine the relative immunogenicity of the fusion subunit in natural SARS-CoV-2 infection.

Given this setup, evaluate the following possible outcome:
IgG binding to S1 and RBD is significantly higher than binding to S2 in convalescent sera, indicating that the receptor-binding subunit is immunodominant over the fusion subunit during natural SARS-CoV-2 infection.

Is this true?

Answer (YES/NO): NO